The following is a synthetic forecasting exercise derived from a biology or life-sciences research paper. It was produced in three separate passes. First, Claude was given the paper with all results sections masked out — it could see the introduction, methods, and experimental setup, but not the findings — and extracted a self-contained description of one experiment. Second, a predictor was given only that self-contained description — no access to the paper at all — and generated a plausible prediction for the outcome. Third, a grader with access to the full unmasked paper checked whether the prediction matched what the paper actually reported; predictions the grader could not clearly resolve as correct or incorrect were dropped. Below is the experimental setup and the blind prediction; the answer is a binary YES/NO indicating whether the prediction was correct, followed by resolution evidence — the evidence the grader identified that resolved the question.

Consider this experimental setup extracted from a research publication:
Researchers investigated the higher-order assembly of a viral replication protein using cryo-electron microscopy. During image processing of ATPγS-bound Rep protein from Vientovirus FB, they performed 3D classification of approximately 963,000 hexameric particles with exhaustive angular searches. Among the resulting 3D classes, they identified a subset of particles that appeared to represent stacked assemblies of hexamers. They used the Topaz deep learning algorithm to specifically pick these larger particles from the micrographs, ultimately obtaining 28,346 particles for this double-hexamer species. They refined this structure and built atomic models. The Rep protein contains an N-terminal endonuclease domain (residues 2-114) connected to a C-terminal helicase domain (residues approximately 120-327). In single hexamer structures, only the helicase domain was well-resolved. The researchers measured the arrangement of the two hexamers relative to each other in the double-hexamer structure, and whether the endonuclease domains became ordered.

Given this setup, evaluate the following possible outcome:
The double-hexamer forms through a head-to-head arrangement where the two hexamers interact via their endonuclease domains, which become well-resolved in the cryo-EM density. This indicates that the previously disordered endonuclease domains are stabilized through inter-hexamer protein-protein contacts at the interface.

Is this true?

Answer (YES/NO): NO